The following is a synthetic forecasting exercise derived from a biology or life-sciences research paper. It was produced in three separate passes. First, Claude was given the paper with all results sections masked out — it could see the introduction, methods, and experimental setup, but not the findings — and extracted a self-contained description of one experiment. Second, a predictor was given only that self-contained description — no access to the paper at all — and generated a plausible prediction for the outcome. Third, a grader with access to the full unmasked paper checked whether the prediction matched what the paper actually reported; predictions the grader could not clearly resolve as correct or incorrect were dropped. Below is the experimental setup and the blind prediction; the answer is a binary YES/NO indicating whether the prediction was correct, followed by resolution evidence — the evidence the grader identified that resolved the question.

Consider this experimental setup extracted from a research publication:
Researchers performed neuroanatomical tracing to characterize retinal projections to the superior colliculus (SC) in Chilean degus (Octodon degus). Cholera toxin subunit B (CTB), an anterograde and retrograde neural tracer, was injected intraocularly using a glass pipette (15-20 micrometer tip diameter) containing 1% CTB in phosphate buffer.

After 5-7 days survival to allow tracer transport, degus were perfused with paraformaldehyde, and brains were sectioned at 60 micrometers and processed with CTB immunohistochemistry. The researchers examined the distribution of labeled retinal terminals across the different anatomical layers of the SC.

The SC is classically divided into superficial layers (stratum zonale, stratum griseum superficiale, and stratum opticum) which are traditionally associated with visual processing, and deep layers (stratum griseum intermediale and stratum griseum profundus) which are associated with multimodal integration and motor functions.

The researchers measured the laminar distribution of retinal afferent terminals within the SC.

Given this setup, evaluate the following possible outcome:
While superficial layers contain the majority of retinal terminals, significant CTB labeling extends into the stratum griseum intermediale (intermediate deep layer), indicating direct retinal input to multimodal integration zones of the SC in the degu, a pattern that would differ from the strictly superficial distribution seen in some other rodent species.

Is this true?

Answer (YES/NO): NO